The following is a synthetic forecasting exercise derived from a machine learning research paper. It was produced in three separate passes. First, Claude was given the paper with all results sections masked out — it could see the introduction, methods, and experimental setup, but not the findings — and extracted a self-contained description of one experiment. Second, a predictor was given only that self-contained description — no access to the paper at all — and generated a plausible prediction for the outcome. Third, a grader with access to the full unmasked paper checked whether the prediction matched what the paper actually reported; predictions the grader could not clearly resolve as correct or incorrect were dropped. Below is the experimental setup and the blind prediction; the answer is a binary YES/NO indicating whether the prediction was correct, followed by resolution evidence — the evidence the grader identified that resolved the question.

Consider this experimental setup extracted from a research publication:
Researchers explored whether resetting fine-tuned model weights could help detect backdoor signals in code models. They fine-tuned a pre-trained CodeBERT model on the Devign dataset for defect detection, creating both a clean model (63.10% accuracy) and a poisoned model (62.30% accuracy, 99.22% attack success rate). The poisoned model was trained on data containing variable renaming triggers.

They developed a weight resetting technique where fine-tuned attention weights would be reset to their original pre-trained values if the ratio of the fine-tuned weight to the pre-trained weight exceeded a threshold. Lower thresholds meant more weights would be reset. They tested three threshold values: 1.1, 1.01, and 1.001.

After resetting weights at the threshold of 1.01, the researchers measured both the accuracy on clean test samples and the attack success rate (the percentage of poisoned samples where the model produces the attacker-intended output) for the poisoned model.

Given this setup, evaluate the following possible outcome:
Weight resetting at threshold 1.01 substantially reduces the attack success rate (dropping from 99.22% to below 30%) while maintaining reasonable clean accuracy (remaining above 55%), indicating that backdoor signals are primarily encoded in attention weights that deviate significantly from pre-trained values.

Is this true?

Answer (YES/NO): NO